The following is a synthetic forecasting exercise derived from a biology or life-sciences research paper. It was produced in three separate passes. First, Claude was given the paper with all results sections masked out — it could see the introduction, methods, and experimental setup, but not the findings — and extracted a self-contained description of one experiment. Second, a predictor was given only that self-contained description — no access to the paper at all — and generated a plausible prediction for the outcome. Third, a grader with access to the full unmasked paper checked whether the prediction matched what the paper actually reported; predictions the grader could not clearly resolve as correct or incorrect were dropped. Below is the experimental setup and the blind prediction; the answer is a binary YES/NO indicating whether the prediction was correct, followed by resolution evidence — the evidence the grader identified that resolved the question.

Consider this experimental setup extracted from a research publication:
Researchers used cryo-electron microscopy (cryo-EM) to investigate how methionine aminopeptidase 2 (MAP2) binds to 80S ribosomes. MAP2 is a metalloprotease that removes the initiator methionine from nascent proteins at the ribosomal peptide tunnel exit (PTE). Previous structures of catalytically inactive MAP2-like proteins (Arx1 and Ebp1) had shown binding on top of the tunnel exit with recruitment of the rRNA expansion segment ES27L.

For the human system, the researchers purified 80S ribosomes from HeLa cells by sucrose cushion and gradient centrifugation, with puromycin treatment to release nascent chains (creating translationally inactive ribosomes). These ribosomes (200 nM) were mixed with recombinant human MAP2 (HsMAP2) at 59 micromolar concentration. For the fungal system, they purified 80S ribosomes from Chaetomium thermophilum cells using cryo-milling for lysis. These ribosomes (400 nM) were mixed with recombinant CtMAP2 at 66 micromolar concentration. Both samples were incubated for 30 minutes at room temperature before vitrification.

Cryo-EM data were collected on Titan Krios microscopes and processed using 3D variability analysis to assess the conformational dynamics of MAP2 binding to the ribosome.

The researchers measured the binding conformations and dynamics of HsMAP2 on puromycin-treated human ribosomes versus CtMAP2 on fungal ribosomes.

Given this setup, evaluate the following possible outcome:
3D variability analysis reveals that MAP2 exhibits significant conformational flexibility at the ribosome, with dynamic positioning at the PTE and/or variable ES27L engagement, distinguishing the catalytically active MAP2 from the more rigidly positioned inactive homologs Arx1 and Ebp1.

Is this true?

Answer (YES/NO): NO